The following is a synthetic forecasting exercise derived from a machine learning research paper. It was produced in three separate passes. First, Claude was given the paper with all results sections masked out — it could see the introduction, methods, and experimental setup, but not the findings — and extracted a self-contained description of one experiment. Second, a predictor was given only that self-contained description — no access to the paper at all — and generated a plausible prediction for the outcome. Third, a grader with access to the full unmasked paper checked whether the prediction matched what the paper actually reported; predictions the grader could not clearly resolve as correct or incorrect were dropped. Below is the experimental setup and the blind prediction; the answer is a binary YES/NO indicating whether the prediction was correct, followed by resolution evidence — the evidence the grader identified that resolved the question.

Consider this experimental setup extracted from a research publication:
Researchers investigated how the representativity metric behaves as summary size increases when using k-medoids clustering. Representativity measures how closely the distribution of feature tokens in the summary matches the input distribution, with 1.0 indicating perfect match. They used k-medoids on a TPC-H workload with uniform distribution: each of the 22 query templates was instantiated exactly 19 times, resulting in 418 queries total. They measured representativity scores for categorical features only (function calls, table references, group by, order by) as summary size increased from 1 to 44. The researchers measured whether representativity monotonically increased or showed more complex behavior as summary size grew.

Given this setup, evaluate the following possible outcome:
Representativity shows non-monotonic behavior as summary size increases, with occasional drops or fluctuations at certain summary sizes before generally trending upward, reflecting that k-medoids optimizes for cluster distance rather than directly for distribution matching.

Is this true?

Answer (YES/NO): YES